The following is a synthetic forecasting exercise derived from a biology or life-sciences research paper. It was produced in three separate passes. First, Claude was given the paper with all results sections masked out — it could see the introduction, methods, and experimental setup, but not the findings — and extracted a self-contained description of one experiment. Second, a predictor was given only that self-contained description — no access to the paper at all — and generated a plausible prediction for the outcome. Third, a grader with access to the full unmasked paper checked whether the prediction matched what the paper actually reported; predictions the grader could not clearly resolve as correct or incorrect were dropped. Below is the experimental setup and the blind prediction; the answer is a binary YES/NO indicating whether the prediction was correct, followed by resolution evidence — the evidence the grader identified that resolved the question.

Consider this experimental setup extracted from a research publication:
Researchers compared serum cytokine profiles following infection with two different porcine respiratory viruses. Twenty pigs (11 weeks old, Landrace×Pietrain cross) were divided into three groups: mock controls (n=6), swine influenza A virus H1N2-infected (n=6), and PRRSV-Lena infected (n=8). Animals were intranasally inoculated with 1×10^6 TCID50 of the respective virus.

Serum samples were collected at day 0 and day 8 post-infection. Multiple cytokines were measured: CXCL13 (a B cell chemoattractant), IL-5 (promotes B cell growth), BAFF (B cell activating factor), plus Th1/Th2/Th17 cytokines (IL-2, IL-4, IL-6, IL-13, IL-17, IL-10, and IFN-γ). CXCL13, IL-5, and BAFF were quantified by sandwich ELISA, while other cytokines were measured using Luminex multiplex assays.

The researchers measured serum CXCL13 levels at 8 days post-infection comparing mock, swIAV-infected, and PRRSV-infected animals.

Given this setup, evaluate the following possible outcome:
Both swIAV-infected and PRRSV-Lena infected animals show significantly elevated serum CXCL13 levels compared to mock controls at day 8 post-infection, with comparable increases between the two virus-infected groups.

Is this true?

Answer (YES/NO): NO